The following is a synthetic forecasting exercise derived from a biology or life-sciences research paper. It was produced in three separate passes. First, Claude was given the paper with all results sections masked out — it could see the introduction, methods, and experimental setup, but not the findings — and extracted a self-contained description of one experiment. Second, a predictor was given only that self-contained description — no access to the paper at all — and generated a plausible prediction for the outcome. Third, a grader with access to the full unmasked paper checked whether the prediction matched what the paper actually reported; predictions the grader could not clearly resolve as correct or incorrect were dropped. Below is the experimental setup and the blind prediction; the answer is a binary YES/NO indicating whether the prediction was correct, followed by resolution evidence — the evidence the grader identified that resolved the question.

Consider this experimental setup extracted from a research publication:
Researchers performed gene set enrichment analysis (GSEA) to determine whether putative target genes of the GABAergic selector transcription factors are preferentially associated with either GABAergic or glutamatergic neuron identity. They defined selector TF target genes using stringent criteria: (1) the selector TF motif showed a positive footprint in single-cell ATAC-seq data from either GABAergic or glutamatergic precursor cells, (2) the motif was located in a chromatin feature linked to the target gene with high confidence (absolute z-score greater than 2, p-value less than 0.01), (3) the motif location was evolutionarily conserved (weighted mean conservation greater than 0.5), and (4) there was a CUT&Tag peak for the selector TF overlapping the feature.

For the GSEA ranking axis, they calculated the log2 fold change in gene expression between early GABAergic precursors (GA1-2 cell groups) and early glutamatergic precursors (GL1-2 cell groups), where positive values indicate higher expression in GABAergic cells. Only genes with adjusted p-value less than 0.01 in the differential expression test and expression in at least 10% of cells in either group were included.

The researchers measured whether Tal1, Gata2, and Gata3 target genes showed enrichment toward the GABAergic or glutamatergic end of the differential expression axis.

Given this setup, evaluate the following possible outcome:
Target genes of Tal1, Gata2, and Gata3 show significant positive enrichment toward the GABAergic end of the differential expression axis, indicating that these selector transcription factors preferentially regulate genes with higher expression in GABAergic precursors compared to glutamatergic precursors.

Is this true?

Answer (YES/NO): NO